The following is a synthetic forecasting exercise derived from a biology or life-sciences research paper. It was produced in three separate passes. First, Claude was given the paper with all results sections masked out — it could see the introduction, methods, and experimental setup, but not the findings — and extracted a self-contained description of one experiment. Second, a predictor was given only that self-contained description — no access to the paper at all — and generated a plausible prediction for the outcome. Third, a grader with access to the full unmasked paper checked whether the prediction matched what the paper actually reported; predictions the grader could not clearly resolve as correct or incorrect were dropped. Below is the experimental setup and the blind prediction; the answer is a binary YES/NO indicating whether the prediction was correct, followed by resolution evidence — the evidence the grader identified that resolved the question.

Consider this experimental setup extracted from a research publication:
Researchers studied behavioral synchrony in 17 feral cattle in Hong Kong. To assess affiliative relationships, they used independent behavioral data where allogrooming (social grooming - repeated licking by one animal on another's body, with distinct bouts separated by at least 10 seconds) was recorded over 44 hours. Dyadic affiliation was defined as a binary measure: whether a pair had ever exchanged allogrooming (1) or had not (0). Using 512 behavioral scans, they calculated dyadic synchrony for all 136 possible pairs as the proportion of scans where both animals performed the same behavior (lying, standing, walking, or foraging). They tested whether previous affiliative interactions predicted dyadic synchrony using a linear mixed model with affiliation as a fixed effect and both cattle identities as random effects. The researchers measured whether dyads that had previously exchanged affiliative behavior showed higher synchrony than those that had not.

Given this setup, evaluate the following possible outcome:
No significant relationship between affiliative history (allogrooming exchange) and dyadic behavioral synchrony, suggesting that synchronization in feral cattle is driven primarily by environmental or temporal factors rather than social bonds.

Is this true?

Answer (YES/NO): NO